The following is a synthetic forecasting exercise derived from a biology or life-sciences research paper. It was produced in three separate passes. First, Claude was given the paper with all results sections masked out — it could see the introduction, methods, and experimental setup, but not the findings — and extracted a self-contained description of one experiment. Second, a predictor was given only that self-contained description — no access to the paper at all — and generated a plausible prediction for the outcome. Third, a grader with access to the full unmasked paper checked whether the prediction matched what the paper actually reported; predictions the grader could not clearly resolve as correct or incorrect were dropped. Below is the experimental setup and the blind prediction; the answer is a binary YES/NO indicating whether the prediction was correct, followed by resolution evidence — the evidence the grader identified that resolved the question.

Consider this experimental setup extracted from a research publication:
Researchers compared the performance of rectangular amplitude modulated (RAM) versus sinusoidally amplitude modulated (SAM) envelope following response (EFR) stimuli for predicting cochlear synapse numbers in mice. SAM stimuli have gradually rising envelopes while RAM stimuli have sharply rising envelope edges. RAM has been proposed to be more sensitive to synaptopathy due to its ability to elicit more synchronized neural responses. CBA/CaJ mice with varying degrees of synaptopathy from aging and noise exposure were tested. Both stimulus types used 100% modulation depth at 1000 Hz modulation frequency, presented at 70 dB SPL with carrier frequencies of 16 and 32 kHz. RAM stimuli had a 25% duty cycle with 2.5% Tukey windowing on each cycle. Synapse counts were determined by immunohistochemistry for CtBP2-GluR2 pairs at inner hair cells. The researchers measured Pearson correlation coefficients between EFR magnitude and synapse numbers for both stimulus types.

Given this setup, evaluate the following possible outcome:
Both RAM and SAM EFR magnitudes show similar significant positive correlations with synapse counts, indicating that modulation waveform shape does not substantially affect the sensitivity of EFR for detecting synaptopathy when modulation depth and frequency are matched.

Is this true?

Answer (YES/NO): NO